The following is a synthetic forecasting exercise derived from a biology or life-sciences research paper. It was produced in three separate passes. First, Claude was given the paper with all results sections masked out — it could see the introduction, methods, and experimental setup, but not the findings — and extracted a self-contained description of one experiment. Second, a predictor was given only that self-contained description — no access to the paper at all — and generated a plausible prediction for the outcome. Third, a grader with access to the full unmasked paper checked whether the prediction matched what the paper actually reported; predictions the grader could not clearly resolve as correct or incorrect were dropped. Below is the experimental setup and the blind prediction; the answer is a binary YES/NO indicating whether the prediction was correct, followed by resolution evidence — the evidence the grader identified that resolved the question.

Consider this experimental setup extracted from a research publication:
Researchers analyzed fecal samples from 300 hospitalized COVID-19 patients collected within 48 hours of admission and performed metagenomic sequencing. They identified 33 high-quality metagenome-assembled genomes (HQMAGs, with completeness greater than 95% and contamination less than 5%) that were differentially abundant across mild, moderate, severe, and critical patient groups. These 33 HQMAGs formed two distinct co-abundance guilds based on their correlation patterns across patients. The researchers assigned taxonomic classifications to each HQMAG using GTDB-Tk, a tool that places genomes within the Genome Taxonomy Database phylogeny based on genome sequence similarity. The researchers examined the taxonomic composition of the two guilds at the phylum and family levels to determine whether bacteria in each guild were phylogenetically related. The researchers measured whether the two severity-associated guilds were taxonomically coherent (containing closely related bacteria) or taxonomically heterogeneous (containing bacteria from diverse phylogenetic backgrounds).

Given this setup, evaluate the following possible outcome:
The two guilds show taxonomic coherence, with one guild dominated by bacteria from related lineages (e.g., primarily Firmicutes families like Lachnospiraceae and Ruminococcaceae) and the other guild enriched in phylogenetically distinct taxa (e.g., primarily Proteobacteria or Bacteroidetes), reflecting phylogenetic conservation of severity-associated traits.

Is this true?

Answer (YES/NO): NO